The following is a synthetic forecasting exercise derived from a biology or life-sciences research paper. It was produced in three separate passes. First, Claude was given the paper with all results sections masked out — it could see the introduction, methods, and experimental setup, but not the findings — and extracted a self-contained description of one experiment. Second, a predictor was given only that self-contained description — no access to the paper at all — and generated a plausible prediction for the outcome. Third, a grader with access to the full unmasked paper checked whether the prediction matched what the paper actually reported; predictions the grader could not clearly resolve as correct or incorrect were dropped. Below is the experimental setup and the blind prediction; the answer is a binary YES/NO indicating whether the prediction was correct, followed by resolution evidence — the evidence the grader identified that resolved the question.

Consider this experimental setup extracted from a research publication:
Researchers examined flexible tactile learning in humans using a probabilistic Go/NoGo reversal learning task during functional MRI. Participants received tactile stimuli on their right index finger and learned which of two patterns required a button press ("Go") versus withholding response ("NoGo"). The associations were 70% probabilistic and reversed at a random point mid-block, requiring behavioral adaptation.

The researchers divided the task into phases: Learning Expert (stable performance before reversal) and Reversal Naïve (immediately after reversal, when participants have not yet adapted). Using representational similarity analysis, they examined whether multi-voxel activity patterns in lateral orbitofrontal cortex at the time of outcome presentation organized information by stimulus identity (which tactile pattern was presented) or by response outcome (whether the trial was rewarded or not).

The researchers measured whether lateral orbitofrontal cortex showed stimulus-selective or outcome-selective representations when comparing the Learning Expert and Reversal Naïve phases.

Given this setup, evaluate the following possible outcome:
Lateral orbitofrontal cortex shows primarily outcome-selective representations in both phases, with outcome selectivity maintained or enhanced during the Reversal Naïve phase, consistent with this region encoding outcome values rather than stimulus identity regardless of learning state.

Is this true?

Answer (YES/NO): YES